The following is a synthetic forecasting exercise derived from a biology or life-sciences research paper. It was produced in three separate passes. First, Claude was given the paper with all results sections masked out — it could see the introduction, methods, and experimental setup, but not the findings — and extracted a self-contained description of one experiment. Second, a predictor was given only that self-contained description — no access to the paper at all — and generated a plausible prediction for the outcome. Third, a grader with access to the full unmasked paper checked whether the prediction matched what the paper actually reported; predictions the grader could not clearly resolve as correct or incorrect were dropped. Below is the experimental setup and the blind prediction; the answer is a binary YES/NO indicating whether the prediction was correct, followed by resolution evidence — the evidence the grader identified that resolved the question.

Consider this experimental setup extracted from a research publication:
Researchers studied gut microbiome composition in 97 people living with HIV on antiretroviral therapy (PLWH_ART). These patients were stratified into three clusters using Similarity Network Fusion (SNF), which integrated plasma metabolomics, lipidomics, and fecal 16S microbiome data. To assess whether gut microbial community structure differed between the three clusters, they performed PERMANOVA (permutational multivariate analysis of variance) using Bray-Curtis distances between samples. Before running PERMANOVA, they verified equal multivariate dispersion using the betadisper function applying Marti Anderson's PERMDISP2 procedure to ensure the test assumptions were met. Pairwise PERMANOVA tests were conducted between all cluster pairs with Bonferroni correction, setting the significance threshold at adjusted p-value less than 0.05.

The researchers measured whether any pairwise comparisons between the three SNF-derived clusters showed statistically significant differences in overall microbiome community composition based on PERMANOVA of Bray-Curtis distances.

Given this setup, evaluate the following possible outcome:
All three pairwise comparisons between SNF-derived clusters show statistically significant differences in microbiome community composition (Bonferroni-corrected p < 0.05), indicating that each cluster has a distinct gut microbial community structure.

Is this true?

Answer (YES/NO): NO